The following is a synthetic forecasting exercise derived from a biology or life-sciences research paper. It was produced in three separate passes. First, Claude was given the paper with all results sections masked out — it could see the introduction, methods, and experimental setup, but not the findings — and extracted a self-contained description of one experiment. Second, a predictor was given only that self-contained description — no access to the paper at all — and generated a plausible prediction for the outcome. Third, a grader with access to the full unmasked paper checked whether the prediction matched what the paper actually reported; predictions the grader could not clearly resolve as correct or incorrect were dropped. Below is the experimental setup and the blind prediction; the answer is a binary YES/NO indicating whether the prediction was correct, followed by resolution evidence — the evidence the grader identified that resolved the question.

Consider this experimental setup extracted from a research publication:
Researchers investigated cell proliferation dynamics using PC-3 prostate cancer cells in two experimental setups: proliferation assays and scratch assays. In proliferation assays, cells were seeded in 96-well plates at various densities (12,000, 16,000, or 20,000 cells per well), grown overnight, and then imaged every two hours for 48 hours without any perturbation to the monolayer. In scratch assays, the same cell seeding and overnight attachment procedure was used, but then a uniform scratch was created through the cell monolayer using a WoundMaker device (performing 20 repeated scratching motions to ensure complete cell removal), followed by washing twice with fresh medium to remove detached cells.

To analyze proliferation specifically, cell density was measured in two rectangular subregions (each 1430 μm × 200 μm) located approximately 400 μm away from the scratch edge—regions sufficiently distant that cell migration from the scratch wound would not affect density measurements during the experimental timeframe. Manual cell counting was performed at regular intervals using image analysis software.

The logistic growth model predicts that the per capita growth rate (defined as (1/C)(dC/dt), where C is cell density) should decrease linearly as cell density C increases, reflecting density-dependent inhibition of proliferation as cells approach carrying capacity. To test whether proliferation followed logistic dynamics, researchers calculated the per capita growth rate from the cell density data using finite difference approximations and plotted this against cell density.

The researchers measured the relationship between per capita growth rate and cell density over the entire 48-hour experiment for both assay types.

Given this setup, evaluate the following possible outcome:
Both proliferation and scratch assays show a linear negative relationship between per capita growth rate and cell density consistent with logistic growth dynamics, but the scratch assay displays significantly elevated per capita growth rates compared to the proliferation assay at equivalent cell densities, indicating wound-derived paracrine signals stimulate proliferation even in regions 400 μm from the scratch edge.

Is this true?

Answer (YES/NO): NO